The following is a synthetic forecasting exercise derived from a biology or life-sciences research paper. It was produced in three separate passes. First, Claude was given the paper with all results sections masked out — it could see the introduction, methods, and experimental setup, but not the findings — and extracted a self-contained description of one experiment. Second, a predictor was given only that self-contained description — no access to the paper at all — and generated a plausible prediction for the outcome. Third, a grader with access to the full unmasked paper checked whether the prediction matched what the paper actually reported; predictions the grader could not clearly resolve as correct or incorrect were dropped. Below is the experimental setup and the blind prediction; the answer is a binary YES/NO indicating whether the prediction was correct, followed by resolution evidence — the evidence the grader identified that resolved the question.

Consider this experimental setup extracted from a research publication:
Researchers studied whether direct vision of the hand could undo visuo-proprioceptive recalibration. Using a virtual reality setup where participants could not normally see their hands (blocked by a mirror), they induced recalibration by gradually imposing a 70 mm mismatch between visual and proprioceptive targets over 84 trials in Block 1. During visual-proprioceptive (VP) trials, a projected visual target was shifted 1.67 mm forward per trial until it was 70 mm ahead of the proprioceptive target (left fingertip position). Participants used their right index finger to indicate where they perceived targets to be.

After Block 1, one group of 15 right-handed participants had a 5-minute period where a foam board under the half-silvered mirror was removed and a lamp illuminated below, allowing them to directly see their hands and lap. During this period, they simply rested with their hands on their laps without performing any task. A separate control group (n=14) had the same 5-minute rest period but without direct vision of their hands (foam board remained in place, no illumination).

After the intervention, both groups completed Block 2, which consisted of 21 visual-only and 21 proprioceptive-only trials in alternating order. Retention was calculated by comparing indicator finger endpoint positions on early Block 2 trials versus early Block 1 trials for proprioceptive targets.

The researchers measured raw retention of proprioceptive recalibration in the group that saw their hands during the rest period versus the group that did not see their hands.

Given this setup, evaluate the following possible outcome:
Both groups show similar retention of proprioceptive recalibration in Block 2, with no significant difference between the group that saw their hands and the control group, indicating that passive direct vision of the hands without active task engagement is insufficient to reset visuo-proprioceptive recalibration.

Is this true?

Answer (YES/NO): YES